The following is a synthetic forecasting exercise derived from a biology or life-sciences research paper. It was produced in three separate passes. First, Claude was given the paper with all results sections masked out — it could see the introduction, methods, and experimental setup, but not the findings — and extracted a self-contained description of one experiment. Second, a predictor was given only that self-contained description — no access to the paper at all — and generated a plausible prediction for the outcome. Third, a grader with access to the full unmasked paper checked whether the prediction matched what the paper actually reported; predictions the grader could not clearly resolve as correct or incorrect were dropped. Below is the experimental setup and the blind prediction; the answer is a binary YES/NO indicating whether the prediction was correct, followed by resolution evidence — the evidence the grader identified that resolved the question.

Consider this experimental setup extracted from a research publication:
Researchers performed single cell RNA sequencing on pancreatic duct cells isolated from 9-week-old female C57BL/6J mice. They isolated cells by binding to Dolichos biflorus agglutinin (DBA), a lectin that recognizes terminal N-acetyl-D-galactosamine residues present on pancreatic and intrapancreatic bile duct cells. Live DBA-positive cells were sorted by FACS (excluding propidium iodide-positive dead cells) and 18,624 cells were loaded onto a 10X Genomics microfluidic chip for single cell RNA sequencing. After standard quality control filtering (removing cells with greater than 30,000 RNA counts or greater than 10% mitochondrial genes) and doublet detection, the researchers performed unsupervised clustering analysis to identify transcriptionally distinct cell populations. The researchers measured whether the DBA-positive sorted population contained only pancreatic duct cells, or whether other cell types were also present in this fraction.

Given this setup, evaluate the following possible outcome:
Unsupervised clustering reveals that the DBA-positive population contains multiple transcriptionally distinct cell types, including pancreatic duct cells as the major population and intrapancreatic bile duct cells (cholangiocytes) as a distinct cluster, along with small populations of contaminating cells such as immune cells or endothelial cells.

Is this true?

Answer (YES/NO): NO